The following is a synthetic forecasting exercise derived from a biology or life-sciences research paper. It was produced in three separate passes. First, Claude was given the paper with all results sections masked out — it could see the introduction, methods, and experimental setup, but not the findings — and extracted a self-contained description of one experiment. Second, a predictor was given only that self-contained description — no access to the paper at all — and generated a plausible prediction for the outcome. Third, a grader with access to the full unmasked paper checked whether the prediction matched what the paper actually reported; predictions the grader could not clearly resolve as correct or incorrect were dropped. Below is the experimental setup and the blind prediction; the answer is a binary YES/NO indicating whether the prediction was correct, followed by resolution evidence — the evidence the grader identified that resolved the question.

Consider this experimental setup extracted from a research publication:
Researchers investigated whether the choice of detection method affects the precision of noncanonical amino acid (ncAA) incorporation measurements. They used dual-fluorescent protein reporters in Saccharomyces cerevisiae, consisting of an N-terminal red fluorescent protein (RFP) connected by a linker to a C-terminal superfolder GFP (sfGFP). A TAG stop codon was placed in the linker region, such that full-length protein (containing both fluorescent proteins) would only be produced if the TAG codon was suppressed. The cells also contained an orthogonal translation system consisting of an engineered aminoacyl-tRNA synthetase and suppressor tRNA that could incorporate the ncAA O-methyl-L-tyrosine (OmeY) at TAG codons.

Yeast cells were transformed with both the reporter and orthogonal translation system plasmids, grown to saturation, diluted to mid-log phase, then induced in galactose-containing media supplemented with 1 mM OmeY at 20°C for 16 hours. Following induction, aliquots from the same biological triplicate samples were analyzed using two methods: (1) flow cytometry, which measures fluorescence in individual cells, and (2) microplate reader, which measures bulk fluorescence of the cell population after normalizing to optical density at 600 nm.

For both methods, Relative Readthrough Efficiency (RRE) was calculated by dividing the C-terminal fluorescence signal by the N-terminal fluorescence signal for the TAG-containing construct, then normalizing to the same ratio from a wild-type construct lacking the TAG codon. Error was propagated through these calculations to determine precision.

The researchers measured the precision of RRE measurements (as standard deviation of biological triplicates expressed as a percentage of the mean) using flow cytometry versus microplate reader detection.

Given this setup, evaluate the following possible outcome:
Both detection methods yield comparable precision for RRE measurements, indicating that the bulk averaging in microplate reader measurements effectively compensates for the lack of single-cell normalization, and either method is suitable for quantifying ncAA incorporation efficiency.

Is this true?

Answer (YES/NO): NO